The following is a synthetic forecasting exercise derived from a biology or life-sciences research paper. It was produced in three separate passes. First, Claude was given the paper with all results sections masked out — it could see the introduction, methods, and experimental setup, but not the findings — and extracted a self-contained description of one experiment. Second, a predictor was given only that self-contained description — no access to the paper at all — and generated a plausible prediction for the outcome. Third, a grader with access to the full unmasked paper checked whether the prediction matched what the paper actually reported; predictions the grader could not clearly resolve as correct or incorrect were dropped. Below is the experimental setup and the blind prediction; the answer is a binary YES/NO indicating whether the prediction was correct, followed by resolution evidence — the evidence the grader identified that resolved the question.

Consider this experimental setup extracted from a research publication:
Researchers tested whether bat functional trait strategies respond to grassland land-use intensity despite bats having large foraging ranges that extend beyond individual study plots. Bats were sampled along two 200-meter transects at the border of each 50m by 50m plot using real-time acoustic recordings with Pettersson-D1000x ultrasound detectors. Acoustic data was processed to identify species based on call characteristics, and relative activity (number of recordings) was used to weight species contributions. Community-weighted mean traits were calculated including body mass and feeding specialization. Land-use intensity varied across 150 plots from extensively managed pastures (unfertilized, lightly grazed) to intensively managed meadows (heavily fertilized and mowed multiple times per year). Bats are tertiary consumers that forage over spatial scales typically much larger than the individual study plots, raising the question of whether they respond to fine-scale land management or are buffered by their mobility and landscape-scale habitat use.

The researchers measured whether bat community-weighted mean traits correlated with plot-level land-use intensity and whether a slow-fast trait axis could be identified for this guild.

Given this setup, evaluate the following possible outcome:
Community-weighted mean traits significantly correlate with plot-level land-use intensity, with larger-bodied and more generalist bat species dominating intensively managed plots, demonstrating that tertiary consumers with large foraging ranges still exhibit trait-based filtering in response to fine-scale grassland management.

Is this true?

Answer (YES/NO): NO